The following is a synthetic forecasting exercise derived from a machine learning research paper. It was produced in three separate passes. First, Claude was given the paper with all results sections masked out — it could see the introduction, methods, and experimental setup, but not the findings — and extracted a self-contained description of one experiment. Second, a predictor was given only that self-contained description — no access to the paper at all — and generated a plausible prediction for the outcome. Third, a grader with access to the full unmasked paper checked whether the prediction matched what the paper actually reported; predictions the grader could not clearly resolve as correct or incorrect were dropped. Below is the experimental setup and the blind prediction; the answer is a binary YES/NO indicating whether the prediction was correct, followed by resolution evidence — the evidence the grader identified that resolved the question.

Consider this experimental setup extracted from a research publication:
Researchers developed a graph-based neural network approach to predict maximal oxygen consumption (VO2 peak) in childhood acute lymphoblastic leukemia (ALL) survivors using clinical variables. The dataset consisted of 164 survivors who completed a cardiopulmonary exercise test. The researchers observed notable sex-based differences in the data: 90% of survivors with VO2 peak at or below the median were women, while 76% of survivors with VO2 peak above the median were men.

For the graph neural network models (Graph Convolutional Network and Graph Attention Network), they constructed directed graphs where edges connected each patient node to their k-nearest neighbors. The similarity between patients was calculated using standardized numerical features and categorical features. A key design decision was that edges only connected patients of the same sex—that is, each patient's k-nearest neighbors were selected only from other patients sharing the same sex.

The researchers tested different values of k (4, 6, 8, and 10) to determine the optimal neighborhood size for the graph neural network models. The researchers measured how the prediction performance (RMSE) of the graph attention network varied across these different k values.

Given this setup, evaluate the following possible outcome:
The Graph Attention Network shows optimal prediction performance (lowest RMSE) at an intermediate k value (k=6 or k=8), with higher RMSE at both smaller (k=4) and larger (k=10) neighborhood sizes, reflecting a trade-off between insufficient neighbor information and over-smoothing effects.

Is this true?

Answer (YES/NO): NO